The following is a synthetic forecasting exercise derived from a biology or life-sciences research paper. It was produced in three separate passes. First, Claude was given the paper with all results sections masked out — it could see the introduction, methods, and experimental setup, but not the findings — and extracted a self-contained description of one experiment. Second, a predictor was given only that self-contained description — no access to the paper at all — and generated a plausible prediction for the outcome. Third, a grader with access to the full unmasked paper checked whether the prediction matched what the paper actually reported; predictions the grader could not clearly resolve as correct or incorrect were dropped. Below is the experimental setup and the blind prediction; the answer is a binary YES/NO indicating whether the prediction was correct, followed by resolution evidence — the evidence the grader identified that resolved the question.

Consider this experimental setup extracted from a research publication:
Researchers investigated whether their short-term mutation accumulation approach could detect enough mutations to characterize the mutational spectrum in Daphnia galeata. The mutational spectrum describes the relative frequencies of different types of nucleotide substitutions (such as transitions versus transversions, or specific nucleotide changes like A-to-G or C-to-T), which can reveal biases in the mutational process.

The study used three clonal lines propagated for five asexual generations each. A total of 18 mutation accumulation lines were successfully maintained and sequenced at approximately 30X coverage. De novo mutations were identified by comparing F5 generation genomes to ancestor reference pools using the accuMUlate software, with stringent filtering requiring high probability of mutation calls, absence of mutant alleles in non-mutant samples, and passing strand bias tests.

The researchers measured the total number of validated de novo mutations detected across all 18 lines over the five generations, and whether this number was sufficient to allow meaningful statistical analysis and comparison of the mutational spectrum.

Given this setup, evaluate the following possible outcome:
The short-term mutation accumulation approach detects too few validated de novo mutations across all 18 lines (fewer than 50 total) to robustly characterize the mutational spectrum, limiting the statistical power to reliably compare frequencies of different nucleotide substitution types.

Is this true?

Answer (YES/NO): YES